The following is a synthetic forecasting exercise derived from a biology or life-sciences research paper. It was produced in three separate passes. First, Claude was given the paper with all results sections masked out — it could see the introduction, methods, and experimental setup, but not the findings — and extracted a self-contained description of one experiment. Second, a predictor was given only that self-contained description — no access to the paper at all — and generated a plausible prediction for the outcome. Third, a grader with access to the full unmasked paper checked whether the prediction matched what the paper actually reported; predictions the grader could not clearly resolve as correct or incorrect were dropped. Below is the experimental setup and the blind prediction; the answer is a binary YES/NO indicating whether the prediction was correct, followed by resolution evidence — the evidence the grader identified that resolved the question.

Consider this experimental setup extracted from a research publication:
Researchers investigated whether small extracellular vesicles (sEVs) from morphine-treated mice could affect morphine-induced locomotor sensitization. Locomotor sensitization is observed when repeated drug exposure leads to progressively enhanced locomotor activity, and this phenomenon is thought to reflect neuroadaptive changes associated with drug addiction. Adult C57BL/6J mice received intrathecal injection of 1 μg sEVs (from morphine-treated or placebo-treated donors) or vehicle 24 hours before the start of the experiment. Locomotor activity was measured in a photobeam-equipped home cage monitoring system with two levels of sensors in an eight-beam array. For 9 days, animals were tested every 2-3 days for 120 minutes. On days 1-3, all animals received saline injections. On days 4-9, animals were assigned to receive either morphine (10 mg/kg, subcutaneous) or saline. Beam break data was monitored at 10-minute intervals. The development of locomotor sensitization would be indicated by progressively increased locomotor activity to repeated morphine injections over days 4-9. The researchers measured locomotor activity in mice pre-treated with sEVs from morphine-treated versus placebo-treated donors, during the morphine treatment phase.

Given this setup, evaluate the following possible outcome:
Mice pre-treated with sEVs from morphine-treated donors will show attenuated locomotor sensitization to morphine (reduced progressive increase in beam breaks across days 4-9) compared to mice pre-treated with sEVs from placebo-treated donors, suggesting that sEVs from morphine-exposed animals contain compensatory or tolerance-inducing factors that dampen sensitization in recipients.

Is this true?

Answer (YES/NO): NO